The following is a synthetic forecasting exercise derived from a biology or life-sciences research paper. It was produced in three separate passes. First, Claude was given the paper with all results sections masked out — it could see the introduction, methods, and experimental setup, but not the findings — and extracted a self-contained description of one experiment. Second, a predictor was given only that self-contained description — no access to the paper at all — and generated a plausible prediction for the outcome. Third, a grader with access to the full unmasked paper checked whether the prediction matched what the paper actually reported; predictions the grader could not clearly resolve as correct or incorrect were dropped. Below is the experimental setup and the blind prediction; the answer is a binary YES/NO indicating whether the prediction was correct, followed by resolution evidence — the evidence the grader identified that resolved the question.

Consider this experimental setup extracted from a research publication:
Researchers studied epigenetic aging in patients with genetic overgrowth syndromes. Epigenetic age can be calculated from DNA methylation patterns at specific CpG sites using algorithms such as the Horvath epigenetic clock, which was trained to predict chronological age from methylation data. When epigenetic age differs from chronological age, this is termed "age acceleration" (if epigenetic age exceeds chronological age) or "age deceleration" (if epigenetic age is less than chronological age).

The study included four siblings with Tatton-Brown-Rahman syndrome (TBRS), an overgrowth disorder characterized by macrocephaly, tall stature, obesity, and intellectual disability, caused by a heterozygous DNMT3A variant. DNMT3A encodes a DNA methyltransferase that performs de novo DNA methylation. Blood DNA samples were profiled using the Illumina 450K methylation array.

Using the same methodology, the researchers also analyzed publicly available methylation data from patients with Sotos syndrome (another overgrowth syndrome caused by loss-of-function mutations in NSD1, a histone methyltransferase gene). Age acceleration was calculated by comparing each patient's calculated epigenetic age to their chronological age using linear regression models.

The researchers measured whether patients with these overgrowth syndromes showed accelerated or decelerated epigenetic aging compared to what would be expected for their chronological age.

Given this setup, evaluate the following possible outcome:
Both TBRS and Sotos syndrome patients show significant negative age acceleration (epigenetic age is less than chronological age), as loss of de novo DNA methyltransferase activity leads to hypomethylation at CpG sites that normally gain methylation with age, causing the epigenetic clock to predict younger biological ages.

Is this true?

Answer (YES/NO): NO